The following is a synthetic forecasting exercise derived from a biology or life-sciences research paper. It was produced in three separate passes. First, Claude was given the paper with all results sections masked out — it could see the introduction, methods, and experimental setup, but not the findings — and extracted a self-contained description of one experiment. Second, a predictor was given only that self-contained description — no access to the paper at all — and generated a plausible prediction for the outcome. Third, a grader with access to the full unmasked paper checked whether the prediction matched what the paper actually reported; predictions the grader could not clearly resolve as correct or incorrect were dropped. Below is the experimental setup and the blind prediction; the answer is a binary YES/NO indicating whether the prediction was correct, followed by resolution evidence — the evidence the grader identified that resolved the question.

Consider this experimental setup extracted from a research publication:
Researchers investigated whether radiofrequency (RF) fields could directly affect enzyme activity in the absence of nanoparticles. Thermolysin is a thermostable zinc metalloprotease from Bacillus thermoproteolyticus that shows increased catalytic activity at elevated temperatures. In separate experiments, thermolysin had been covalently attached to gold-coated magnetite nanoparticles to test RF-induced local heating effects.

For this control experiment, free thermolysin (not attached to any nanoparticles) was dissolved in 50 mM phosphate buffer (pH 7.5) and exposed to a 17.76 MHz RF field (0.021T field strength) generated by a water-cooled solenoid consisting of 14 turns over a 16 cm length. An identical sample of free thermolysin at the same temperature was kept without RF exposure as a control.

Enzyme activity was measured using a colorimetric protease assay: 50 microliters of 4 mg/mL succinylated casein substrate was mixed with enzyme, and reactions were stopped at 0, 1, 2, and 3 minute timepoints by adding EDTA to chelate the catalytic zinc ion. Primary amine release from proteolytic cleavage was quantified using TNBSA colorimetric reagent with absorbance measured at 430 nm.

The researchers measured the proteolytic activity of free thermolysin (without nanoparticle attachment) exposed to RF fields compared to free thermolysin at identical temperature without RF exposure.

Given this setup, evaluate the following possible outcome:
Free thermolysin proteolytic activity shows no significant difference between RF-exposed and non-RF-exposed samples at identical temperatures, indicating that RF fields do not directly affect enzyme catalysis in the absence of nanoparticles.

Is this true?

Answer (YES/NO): NO